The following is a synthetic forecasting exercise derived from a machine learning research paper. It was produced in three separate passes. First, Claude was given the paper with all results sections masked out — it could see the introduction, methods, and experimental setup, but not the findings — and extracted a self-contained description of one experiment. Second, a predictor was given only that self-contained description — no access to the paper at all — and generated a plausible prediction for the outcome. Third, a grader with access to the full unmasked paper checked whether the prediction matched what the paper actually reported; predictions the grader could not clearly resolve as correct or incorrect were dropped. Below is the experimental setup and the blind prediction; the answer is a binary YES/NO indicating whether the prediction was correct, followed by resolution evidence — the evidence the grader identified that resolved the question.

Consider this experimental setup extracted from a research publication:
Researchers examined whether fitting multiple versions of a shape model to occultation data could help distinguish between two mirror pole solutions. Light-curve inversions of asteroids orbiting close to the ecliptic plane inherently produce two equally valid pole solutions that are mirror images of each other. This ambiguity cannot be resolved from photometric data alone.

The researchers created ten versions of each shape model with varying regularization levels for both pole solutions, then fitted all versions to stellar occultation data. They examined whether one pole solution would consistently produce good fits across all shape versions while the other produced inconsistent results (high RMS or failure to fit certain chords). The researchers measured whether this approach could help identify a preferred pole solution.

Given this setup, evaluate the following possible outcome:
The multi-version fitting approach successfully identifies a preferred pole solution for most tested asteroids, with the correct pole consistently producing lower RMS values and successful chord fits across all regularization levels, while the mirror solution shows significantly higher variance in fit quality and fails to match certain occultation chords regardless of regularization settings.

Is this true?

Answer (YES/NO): NO